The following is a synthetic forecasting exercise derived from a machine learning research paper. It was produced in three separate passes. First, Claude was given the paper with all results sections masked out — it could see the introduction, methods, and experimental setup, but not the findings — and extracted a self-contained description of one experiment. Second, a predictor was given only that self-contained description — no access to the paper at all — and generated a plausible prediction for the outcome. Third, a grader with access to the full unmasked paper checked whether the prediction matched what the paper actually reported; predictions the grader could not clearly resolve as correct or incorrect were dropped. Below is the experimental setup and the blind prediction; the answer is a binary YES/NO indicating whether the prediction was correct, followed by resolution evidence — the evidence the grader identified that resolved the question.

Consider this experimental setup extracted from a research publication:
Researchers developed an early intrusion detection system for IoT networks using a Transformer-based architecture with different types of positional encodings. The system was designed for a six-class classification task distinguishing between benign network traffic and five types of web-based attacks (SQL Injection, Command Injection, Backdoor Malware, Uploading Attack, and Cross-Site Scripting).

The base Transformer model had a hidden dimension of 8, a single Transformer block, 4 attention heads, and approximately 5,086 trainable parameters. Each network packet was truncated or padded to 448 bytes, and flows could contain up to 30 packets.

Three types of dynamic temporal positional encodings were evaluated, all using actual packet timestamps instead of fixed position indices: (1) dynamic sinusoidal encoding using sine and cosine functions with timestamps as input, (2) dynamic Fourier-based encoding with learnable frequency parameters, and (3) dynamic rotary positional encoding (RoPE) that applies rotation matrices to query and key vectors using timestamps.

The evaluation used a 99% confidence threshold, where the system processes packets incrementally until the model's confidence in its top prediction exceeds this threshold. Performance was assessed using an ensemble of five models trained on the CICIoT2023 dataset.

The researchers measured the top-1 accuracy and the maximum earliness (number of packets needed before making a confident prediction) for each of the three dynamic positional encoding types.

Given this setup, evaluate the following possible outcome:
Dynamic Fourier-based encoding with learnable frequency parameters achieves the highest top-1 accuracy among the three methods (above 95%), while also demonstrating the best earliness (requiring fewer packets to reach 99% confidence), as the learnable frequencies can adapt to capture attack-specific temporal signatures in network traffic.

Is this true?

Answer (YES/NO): NO